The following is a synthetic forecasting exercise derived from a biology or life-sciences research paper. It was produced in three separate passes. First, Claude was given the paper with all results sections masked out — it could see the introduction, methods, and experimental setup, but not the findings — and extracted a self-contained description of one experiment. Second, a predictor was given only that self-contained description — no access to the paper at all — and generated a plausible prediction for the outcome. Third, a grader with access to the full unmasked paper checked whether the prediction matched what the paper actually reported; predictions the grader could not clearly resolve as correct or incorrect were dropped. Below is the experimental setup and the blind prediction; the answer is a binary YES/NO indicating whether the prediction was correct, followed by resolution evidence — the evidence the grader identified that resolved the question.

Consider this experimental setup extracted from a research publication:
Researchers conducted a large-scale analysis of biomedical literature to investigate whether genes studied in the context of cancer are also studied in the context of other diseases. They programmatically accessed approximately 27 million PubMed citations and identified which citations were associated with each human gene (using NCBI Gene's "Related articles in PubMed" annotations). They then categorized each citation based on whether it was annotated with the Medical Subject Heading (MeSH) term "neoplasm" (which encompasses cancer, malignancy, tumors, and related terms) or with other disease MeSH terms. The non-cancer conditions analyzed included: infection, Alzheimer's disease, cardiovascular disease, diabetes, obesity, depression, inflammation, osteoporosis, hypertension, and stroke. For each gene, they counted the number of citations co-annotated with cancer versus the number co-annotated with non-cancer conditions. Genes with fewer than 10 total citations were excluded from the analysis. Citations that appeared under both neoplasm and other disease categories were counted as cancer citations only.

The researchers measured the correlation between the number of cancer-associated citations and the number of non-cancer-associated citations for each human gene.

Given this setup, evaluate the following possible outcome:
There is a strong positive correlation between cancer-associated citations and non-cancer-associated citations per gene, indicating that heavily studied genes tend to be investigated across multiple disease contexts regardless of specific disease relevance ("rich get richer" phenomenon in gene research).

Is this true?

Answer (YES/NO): YES